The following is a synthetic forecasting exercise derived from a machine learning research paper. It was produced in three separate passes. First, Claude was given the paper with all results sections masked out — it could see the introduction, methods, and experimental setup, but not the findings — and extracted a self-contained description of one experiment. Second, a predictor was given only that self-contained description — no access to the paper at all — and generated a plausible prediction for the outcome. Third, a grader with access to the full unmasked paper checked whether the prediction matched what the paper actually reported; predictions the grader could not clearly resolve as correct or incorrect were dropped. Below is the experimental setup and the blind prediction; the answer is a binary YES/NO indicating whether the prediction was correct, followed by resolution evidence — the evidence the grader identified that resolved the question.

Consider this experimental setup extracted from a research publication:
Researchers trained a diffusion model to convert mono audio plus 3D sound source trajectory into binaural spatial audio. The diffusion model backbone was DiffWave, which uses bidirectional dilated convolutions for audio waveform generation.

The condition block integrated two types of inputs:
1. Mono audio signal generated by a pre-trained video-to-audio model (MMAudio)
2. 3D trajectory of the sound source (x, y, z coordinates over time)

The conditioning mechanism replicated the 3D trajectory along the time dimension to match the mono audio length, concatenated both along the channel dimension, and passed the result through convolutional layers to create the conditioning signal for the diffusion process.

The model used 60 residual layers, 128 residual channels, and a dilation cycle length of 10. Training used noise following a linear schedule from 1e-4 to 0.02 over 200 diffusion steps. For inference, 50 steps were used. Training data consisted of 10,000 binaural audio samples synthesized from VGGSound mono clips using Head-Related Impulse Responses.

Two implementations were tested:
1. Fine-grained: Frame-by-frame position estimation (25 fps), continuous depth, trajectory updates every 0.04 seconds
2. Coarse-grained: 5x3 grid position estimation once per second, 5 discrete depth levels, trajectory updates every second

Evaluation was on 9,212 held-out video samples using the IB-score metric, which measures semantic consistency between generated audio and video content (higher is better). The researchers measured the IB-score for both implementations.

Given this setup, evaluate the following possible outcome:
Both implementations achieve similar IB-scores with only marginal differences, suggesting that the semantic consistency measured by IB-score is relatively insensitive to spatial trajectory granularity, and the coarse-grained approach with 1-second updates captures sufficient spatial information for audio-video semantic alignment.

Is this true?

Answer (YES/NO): YES